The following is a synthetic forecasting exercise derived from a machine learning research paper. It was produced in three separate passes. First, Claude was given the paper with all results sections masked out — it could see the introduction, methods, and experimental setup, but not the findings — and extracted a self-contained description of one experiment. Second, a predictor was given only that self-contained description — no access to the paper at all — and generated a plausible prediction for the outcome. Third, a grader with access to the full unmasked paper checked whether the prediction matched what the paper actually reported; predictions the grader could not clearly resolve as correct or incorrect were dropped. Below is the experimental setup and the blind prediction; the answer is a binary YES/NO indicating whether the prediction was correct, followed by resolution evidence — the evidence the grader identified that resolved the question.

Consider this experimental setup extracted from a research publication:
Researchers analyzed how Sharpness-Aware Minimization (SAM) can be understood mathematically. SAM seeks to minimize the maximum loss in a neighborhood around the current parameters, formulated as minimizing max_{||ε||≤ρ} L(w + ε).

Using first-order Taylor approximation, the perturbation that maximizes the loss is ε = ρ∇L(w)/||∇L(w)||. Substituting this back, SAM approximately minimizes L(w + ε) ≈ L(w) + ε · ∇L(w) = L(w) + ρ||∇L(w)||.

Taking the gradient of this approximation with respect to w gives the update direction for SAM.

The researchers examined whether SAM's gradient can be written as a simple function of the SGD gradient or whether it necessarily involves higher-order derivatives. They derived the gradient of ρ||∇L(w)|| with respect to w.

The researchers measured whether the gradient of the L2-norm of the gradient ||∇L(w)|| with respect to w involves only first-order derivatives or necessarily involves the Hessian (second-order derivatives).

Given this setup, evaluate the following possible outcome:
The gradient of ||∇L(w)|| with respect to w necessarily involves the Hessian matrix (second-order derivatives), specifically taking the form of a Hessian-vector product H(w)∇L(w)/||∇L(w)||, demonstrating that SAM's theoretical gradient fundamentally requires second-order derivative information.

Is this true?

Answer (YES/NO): YES